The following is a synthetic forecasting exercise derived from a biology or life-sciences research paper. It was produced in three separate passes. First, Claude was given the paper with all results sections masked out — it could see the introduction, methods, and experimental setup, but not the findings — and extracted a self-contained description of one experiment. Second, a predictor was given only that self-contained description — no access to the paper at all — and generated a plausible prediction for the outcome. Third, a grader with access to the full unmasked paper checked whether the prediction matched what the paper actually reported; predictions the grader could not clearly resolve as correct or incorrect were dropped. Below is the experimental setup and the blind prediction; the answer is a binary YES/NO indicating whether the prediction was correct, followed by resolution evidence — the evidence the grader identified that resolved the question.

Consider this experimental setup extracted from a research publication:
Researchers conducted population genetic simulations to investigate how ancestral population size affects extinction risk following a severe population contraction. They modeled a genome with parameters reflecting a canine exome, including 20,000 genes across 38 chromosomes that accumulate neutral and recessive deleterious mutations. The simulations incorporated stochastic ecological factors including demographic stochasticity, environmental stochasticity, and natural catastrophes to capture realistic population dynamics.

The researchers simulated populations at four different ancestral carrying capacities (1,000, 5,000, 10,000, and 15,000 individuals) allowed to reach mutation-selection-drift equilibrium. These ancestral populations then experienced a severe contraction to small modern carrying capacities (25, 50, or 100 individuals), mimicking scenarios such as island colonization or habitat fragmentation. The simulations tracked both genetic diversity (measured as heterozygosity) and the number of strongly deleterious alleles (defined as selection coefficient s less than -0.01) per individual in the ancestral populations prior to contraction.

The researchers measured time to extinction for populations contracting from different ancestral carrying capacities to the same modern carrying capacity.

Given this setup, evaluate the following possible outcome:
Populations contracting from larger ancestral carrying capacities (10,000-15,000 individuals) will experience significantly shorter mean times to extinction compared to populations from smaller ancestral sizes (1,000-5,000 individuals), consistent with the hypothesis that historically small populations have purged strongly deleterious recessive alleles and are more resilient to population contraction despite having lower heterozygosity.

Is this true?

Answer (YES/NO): YES